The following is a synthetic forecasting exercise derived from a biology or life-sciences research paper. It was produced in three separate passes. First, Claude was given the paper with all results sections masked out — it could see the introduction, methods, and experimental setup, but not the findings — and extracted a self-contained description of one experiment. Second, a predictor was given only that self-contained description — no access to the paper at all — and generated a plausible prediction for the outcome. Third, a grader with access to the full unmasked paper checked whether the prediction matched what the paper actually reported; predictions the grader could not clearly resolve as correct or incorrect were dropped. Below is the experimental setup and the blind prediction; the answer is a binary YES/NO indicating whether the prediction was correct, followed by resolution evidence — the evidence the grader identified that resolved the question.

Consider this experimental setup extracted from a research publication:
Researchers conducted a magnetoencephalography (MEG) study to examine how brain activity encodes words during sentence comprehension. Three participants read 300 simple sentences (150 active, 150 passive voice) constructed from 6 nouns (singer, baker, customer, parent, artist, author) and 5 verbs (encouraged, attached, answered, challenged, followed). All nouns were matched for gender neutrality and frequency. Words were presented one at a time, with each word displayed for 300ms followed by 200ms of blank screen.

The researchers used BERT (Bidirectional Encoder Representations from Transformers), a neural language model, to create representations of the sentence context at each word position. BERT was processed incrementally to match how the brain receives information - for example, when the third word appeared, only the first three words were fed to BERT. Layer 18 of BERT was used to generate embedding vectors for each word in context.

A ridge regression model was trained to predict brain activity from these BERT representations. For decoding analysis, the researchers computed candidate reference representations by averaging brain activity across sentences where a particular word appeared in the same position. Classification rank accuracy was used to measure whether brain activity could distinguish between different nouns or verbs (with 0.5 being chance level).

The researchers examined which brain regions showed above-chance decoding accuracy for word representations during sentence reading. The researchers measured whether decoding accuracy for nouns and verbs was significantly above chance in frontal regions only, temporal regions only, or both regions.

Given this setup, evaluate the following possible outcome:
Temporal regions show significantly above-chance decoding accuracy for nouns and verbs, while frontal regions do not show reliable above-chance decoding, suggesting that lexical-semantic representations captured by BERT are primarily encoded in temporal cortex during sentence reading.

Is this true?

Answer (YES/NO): NO